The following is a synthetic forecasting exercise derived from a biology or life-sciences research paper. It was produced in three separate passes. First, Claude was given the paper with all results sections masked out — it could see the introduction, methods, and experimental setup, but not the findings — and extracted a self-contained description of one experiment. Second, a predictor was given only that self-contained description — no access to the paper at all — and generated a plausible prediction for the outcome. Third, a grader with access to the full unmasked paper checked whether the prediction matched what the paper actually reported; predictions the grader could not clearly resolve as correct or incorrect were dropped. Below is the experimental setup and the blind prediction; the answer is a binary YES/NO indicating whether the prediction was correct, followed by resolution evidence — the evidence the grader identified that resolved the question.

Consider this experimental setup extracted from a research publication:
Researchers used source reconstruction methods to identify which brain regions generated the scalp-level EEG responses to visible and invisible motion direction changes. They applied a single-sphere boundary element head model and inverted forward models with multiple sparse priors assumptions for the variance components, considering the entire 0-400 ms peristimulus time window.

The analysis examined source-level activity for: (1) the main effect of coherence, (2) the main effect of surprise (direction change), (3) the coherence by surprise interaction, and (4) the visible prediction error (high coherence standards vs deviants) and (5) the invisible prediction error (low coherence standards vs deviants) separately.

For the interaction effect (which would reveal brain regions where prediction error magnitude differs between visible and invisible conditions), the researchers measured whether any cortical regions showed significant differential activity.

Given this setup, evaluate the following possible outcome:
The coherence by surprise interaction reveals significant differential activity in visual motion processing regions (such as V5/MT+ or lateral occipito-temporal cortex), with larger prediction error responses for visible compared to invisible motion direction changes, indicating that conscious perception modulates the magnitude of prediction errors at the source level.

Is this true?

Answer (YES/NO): NO